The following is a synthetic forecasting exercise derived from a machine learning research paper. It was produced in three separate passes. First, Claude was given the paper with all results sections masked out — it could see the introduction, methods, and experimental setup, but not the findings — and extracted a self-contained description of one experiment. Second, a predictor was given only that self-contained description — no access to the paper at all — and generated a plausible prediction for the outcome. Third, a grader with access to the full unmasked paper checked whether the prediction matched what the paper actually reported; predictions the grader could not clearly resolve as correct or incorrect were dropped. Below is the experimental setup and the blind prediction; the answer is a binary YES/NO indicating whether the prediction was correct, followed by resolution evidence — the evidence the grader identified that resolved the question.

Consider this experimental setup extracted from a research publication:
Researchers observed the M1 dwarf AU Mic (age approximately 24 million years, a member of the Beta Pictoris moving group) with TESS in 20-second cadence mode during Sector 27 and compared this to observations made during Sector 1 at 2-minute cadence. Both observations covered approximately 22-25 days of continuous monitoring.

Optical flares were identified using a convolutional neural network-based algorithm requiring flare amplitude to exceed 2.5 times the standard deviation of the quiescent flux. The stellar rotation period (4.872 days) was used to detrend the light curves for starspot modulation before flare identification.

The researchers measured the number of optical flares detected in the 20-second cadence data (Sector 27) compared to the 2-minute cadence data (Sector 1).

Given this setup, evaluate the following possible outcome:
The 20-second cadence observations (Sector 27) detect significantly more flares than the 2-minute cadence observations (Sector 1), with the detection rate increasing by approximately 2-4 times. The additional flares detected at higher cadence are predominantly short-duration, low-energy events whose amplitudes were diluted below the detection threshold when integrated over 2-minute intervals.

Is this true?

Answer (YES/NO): NO